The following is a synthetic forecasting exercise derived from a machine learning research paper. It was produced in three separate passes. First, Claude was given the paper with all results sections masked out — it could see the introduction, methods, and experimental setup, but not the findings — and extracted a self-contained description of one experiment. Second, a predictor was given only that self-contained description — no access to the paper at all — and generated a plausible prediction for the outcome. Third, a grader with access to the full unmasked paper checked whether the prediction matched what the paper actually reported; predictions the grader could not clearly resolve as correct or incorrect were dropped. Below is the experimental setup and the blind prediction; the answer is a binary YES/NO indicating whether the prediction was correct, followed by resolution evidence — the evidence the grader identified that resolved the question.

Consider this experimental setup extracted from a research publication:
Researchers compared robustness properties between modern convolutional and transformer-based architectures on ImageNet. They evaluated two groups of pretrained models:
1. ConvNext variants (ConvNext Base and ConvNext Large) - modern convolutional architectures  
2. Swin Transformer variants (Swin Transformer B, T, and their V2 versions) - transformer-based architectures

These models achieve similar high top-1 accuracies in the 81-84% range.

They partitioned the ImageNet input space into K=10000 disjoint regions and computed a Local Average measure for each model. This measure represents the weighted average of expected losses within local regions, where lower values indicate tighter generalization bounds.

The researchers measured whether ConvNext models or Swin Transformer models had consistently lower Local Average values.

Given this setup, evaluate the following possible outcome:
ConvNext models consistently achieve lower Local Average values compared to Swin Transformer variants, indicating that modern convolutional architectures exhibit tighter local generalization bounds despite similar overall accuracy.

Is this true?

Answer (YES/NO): NO